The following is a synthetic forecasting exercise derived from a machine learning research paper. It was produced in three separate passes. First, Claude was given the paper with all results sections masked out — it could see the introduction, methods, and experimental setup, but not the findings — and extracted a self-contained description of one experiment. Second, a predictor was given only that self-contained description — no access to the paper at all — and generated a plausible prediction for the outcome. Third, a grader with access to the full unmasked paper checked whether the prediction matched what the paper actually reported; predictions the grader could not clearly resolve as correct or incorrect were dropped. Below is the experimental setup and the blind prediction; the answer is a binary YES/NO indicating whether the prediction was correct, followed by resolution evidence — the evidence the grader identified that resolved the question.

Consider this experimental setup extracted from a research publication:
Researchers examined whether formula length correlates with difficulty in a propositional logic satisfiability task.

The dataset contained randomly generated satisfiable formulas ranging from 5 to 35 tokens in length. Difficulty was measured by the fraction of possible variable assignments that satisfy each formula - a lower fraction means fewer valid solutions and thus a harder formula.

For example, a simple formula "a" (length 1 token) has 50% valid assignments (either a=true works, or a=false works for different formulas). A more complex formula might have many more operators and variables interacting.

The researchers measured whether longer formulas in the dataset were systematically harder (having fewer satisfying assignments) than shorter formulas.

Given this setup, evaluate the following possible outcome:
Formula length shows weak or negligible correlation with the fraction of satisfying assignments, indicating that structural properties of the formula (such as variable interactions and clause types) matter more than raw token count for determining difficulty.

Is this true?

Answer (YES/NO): YES